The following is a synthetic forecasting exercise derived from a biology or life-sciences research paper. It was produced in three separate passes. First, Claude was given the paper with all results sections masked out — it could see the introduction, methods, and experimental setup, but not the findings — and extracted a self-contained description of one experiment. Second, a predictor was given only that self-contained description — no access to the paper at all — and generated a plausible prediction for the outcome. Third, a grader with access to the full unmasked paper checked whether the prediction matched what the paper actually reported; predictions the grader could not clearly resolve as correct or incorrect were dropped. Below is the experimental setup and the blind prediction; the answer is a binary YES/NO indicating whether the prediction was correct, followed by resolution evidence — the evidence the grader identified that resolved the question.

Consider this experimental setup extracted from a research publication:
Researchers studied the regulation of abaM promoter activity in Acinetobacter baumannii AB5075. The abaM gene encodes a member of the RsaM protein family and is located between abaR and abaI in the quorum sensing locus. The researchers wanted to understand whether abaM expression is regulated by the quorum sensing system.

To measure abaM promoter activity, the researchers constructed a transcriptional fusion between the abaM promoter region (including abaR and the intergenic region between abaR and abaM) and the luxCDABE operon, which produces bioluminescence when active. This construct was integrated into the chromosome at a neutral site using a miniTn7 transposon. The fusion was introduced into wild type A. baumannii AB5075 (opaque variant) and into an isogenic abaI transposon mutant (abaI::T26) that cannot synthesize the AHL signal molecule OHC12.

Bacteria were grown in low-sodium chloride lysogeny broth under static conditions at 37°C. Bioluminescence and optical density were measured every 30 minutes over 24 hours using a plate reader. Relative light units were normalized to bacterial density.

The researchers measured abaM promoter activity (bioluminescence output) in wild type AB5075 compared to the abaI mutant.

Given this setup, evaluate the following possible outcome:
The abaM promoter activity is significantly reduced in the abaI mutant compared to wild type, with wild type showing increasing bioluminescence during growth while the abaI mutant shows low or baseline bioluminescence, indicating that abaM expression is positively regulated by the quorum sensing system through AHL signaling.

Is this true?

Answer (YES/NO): YES